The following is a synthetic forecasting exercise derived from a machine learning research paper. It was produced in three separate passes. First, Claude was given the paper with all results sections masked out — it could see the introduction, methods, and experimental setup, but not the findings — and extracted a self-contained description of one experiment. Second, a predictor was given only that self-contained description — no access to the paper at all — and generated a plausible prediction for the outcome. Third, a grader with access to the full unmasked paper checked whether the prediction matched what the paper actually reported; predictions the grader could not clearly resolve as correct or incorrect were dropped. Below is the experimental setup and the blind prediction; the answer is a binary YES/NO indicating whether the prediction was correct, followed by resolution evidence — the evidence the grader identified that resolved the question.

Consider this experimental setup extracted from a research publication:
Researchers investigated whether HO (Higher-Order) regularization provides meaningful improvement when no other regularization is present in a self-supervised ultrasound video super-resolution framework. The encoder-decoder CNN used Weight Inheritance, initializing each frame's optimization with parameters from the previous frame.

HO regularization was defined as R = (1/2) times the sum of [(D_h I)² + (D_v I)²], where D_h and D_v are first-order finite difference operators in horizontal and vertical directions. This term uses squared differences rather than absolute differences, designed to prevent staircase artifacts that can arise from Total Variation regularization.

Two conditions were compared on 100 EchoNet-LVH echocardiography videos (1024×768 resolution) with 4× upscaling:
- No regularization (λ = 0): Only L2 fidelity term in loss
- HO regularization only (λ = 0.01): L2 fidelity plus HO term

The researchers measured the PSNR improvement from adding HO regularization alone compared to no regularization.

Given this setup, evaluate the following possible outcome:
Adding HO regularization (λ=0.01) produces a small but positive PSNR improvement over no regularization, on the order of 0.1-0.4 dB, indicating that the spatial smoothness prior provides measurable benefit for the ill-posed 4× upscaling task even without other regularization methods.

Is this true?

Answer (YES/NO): NO